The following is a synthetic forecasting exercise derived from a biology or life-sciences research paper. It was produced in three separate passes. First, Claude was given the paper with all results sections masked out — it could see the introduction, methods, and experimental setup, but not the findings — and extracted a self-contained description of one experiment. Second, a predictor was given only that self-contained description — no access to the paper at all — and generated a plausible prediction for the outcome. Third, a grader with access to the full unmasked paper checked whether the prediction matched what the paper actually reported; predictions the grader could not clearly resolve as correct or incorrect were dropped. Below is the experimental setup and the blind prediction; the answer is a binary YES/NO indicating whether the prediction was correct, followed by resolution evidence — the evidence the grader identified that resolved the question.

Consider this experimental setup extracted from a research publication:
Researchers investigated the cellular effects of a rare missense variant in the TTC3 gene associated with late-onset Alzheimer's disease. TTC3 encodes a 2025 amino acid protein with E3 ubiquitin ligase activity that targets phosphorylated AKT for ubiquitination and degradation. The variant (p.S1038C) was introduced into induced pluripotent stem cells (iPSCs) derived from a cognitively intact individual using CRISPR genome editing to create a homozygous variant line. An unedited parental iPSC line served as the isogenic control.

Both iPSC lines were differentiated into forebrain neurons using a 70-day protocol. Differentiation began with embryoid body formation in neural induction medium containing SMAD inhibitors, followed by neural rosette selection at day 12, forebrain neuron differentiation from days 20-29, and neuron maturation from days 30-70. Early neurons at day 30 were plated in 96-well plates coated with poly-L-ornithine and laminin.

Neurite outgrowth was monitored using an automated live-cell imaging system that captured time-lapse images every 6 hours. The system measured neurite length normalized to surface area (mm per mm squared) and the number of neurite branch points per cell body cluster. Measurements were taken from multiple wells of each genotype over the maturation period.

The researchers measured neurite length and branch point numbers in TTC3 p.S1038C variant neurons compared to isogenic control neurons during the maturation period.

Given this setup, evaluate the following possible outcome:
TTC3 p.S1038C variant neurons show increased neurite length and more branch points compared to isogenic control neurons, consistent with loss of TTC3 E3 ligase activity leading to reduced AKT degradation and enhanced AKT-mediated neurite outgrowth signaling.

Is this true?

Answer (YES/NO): YES